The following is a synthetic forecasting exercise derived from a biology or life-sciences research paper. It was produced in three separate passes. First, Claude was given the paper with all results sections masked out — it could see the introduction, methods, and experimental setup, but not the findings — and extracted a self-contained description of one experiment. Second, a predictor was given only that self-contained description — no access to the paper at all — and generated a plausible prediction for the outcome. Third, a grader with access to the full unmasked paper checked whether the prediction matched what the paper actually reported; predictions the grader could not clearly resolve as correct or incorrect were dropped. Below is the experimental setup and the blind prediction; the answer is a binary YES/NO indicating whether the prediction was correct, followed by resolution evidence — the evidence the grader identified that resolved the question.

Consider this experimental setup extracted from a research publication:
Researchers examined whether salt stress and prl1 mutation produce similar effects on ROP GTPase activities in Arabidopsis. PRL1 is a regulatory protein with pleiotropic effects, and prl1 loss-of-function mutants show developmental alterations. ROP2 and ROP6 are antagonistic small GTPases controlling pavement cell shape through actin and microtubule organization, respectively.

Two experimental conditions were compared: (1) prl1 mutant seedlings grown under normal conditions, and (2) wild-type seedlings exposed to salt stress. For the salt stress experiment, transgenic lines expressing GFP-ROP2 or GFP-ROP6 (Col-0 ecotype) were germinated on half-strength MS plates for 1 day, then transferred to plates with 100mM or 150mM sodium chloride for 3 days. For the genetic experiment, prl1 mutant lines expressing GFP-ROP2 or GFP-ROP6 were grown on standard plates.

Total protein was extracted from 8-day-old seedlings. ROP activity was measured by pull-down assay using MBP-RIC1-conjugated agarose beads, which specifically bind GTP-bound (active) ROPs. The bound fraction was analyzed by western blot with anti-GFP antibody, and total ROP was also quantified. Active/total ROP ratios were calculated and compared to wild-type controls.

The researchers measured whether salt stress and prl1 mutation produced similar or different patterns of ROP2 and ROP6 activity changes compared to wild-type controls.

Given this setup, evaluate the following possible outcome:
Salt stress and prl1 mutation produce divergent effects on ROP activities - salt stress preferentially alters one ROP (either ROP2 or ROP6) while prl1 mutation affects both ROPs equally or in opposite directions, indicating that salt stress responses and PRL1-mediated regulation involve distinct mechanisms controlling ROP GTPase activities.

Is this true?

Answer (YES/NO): NO